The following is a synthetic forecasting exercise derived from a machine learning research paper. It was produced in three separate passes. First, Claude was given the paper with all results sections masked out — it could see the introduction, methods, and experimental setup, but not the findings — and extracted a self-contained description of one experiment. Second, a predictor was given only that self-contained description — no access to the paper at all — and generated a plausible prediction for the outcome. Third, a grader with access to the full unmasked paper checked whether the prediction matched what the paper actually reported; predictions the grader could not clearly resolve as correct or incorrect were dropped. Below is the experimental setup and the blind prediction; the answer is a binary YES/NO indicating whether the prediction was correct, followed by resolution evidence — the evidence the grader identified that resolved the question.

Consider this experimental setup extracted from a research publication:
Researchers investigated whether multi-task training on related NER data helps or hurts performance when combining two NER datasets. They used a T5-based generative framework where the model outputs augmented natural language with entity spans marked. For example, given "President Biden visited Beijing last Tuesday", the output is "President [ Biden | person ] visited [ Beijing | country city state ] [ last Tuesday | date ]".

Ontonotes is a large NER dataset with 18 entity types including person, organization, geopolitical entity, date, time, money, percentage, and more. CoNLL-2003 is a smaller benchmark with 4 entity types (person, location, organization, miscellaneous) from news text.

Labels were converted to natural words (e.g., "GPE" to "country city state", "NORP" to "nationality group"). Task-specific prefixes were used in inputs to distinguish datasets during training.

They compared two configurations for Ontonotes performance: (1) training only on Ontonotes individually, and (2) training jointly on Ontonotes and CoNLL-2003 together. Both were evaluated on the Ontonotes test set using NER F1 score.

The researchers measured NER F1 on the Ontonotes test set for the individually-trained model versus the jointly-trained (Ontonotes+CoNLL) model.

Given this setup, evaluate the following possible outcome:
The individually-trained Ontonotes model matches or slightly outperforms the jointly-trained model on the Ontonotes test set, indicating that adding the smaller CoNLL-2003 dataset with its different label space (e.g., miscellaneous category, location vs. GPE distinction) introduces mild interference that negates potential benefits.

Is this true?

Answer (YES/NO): YES